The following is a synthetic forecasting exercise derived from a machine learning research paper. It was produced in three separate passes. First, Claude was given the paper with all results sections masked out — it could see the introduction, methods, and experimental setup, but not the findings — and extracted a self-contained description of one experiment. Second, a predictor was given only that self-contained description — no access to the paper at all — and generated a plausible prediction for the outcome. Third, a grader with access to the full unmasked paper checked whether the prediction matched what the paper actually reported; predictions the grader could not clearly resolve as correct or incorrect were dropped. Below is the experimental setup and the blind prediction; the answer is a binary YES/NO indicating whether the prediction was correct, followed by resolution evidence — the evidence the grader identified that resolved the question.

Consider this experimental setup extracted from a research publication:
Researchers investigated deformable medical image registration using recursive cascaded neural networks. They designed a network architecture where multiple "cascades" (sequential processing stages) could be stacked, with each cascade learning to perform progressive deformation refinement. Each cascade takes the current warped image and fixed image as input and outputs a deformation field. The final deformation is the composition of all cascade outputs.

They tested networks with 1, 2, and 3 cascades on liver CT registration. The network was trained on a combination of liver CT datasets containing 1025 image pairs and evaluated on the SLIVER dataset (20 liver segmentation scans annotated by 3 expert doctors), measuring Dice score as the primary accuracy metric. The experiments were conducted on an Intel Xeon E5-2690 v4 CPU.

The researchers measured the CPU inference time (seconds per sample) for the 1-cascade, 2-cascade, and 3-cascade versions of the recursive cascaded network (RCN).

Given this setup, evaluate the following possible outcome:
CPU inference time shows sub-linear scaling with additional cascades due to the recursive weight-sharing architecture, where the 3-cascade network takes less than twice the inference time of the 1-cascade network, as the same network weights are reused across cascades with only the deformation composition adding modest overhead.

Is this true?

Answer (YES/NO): NO